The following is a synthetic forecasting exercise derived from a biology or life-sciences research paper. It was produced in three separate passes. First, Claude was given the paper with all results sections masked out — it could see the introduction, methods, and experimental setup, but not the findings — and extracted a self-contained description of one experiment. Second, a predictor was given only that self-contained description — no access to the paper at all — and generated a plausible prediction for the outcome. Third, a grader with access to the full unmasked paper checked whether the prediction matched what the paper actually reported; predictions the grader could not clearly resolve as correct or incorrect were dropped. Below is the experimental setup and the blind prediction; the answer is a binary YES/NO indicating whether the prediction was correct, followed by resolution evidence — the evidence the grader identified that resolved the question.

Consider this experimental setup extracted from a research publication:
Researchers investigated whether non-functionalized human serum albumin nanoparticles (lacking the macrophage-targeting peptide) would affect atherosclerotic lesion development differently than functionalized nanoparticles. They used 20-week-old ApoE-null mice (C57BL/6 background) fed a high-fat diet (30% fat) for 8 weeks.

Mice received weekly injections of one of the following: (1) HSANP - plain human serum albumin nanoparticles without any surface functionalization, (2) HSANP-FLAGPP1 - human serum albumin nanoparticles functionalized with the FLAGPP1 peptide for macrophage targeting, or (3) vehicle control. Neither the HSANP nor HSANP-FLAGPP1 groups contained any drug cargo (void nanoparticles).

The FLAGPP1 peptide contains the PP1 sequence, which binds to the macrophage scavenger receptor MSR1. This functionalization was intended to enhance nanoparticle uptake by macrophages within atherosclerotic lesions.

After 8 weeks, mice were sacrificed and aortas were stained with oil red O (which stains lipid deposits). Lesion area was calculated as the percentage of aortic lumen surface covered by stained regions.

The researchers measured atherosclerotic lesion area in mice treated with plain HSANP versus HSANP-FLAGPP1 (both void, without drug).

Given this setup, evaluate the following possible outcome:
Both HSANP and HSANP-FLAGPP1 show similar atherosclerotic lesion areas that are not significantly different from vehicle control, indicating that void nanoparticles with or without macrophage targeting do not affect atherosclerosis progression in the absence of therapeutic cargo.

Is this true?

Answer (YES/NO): NO